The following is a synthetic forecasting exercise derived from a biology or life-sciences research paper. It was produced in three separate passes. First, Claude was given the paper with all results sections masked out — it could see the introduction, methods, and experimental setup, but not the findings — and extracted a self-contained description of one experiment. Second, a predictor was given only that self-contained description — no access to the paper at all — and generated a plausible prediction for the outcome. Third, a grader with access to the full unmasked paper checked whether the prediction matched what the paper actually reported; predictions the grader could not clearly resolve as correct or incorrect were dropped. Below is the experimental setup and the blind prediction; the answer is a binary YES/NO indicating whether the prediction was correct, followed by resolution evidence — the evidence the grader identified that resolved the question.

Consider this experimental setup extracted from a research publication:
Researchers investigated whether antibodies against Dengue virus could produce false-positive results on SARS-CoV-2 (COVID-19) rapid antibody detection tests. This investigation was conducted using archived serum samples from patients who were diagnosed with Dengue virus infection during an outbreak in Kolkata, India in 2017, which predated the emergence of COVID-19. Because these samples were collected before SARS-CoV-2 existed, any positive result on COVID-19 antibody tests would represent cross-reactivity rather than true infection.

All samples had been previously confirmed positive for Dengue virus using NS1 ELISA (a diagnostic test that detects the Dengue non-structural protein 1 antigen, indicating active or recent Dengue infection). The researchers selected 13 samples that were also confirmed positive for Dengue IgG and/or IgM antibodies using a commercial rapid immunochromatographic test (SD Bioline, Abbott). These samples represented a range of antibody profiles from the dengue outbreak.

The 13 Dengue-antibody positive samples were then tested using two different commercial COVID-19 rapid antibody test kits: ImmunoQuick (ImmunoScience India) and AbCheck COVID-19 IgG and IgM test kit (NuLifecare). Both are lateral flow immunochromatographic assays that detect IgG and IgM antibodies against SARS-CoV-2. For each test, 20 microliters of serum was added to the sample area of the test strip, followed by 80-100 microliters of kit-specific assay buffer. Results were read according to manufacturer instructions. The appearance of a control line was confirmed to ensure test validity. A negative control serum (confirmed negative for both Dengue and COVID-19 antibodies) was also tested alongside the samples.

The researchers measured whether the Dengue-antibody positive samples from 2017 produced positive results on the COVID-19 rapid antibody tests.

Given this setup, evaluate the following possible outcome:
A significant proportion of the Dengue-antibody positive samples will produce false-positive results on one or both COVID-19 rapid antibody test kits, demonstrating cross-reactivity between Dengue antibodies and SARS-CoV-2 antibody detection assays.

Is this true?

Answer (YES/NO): YES